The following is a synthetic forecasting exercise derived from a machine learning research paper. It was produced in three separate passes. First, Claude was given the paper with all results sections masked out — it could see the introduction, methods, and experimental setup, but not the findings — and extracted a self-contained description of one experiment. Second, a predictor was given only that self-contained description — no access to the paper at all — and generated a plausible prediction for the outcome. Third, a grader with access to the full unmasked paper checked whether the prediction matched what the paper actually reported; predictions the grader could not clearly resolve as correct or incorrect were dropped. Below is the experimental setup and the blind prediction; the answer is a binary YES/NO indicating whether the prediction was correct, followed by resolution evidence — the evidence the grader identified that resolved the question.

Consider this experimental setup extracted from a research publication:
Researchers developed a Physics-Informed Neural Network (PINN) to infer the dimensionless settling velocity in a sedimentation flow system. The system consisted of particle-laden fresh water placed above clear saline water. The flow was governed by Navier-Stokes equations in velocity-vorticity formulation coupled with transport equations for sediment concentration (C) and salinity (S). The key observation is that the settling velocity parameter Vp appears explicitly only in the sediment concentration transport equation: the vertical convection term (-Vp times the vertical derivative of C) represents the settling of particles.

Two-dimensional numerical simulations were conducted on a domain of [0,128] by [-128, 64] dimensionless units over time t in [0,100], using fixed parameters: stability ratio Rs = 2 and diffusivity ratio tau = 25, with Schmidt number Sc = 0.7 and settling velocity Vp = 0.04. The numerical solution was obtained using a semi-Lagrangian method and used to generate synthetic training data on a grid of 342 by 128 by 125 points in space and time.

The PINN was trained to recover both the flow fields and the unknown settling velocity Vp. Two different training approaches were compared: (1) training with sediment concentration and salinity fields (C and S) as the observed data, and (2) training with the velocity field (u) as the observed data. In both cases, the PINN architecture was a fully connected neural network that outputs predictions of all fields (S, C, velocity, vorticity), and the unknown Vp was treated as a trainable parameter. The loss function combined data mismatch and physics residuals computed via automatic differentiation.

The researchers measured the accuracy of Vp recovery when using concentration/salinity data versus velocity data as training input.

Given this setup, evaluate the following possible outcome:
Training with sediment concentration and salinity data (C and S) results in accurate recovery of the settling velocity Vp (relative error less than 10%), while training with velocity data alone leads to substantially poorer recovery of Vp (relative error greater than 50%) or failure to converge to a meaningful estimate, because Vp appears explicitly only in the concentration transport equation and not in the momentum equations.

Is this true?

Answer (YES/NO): NO